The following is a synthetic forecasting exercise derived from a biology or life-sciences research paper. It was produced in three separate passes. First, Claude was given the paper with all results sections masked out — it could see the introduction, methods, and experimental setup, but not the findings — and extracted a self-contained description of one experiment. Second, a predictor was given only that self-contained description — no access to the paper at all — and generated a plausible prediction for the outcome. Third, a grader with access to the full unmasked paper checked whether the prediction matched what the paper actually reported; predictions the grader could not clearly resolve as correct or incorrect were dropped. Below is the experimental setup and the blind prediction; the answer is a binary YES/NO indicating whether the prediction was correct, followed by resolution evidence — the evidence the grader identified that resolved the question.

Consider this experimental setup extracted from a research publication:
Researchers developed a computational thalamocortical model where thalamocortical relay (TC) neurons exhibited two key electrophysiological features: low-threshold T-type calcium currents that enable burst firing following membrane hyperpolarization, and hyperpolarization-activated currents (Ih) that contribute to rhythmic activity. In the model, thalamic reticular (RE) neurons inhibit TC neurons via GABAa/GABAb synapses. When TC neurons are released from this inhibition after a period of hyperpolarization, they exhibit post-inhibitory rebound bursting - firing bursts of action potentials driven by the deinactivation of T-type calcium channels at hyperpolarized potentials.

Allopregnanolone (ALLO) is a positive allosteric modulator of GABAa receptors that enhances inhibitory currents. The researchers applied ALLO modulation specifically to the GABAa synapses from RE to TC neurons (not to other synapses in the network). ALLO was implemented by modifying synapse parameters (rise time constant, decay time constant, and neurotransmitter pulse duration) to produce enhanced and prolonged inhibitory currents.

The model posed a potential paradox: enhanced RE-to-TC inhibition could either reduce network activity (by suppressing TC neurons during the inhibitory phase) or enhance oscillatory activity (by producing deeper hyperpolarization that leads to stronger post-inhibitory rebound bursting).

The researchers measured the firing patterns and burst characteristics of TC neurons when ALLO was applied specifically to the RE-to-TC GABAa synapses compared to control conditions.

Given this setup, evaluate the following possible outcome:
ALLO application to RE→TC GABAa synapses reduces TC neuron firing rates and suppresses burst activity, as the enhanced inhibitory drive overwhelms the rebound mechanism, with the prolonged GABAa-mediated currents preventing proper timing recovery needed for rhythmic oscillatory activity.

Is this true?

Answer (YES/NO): NO